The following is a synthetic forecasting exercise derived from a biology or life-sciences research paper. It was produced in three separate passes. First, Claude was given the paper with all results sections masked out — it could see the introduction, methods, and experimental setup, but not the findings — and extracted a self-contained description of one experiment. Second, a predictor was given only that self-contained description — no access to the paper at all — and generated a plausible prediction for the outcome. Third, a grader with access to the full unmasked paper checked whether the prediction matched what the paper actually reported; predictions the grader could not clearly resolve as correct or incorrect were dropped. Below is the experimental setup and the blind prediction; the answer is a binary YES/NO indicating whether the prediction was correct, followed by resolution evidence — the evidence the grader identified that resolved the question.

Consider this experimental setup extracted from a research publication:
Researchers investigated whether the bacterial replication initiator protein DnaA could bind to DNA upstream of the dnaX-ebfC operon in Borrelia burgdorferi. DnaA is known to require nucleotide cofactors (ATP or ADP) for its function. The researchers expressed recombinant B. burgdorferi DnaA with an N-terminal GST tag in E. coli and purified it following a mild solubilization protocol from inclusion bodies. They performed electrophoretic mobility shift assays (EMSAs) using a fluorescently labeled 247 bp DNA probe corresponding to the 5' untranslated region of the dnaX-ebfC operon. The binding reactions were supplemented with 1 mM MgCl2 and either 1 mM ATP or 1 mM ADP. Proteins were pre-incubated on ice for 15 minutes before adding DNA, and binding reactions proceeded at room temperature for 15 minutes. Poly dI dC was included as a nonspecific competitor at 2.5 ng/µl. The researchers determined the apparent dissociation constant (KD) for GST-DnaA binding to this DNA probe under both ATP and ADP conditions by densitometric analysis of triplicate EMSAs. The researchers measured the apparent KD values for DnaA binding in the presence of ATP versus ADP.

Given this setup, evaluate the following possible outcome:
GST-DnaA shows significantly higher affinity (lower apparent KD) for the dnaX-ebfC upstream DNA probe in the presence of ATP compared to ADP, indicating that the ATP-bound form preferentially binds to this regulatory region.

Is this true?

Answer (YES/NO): NO